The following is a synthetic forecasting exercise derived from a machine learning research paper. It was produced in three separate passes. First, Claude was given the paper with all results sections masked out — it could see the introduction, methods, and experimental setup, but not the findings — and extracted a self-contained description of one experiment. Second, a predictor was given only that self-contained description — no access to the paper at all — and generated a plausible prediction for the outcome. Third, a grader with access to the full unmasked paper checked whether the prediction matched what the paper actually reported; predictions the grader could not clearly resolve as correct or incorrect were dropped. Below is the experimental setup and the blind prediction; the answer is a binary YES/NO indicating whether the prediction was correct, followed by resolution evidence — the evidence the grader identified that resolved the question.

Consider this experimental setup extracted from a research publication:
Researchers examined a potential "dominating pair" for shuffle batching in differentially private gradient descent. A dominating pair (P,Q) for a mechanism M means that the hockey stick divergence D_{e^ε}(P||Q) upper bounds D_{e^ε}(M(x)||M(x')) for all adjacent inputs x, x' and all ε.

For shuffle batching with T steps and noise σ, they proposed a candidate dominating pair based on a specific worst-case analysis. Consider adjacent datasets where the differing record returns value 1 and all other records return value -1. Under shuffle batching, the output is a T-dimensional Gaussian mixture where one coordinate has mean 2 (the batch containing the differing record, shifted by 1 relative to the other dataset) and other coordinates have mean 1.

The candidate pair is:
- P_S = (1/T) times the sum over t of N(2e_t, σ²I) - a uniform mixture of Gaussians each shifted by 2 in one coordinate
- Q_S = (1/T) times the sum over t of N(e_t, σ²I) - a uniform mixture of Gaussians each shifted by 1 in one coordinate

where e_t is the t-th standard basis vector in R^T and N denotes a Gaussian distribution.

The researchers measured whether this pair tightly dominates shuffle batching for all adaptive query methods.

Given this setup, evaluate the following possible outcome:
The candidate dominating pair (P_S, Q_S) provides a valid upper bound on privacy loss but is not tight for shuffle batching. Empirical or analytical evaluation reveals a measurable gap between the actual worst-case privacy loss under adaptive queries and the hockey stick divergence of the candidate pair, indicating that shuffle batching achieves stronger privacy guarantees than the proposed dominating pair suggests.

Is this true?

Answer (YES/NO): NO